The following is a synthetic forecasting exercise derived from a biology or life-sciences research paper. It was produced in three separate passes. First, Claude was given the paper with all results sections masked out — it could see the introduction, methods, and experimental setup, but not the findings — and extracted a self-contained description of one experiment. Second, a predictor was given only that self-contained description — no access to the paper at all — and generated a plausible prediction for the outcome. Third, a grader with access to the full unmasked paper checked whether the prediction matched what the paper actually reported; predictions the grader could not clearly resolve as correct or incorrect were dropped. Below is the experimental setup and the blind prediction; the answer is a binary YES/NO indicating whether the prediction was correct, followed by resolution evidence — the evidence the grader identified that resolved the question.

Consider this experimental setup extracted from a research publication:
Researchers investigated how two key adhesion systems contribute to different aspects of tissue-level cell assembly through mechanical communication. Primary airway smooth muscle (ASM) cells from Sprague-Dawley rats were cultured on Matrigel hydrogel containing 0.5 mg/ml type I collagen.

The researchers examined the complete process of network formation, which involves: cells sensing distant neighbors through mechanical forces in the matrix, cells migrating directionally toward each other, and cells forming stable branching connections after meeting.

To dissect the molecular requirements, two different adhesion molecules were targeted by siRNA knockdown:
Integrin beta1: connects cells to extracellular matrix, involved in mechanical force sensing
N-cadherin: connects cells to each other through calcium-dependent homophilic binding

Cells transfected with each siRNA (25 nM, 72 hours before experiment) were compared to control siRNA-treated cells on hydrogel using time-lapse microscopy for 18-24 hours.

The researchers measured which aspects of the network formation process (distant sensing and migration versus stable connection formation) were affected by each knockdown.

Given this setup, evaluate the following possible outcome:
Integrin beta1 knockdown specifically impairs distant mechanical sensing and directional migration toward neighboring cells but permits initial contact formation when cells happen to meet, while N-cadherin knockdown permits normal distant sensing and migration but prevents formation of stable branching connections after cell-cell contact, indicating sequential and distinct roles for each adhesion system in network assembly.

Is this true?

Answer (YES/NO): NO